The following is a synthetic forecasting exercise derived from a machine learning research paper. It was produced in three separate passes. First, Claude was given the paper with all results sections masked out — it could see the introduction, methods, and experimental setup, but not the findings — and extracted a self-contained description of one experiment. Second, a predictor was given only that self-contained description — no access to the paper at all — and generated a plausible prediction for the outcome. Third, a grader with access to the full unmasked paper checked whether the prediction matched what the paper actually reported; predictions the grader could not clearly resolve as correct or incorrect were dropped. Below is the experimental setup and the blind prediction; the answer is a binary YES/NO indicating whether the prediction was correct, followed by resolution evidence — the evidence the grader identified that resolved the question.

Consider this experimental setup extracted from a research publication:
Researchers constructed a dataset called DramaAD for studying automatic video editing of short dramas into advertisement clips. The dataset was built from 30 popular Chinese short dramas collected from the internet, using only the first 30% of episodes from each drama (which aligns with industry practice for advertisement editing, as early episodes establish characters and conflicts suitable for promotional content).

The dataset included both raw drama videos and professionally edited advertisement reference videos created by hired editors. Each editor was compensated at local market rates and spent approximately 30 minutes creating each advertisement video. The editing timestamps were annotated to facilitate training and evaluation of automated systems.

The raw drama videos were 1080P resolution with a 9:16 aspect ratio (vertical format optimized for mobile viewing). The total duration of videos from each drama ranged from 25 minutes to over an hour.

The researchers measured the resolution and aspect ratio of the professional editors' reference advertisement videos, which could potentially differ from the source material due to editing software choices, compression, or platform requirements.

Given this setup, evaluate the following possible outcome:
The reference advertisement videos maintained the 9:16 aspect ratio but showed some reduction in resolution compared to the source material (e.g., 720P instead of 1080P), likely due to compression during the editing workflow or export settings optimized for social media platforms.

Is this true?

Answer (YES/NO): NO